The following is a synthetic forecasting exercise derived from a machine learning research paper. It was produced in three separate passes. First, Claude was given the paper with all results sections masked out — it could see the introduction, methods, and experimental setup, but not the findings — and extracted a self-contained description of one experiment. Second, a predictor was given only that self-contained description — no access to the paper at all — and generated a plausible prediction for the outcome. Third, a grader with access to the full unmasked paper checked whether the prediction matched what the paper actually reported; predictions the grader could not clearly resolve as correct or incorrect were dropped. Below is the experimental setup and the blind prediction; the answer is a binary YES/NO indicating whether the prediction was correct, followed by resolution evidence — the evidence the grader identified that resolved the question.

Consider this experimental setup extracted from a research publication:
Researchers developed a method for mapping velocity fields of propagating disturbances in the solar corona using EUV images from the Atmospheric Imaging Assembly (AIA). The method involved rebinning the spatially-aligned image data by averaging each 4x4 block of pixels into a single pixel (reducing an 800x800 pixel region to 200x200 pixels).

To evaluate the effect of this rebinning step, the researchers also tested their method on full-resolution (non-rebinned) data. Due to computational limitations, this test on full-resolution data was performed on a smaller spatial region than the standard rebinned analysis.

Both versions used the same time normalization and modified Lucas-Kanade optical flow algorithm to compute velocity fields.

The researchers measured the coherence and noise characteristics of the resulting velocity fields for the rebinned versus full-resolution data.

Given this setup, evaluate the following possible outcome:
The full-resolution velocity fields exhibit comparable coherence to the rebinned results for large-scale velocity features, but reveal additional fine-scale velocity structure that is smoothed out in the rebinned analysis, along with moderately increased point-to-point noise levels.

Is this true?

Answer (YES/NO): NO